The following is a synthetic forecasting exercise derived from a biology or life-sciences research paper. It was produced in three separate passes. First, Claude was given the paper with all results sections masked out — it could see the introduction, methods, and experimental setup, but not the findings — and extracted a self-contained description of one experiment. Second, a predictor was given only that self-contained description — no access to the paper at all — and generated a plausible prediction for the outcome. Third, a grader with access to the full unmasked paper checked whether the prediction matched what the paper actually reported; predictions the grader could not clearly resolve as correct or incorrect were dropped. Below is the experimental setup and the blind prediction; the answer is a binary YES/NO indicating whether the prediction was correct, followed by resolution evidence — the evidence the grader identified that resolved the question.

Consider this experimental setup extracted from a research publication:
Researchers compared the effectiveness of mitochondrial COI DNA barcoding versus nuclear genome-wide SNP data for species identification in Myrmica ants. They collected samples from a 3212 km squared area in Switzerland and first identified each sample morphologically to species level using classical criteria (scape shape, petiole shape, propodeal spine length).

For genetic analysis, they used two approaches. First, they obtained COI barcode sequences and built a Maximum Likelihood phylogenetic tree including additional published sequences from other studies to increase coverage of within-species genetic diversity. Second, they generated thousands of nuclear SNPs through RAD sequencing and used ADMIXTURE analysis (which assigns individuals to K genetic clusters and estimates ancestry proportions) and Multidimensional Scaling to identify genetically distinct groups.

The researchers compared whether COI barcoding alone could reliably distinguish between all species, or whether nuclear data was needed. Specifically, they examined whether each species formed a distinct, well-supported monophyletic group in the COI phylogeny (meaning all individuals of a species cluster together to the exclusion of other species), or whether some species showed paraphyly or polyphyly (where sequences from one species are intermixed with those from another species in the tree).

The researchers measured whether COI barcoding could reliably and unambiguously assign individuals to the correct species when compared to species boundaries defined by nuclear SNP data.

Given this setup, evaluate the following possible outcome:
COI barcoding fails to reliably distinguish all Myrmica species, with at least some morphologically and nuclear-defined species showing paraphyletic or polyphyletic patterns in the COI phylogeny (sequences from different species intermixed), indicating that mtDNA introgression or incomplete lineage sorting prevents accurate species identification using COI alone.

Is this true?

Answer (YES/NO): NO